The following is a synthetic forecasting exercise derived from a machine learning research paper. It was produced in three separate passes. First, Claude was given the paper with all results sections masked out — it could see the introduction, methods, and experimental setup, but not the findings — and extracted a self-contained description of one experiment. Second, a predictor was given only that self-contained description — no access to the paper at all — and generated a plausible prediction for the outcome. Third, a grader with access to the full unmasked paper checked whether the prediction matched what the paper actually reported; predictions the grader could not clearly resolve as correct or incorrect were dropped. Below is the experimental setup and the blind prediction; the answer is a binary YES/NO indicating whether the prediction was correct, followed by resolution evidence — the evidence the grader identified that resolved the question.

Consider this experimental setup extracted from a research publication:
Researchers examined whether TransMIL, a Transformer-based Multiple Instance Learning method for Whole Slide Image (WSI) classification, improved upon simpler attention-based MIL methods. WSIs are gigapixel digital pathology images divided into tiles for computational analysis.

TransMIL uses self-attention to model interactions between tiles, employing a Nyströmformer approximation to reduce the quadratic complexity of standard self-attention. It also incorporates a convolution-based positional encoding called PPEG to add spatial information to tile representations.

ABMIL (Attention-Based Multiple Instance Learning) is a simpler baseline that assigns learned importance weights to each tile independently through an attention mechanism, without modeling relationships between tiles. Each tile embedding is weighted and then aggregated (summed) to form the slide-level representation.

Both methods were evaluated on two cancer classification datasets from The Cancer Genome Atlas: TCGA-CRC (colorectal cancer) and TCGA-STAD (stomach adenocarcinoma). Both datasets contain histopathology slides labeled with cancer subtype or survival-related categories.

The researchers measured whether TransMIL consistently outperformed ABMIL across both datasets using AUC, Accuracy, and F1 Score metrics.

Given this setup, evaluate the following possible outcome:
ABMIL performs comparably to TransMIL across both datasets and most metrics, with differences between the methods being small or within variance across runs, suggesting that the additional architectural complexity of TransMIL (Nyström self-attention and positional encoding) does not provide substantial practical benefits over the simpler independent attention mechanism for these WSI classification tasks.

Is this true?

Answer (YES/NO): YES